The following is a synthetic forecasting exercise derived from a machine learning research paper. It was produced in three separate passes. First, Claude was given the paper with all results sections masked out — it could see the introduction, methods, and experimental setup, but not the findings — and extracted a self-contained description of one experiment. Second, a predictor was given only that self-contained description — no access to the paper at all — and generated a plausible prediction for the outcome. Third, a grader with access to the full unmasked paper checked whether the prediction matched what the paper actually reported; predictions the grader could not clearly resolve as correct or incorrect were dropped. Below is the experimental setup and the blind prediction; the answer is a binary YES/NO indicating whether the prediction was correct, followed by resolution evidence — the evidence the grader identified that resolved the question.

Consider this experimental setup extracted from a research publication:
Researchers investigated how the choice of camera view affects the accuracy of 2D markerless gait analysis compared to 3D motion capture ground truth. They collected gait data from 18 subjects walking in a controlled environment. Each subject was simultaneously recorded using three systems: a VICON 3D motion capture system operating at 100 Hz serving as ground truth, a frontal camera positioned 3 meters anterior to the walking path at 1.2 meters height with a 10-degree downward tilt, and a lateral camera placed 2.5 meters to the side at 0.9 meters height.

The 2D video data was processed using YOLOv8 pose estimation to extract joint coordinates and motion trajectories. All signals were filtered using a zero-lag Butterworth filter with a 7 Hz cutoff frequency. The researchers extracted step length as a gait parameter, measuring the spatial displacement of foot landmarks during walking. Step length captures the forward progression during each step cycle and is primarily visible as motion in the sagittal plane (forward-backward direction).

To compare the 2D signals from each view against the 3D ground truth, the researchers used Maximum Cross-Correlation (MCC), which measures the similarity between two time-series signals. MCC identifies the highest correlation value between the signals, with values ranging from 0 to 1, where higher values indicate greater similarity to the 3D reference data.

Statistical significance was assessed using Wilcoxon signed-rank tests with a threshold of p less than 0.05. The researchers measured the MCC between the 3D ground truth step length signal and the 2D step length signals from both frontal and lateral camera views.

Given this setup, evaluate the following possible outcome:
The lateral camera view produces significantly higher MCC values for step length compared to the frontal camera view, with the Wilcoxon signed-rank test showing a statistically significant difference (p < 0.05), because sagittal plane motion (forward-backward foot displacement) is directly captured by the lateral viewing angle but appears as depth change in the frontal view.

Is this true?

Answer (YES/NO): NO